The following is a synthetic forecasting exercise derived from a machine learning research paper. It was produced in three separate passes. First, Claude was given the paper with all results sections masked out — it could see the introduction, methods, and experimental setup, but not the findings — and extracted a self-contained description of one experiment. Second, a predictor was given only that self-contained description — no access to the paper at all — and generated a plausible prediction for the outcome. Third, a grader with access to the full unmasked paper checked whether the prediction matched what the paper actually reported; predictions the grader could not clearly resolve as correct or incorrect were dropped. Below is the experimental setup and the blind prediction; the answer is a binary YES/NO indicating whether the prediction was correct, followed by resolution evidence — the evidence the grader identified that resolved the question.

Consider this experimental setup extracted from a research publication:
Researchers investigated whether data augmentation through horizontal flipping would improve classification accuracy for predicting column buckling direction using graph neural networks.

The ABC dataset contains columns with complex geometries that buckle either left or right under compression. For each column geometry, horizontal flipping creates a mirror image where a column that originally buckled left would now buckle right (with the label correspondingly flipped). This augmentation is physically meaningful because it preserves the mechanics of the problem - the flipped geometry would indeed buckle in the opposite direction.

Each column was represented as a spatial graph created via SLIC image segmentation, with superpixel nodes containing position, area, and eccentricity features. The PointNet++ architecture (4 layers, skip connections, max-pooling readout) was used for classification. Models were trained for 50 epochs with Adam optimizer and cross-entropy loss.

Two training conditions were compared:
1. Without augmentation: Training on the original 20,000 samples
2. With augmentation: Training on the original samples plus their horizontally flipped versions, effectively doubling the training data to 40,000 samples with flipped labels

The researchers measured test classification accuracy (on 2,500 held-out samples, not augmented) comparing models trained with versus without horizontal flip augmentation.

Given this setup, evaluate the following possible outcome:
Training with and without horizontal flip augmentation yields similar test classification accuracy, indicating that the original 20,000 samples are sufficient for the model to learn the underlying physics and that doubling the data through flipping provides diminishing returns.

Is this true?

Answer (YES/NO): NO